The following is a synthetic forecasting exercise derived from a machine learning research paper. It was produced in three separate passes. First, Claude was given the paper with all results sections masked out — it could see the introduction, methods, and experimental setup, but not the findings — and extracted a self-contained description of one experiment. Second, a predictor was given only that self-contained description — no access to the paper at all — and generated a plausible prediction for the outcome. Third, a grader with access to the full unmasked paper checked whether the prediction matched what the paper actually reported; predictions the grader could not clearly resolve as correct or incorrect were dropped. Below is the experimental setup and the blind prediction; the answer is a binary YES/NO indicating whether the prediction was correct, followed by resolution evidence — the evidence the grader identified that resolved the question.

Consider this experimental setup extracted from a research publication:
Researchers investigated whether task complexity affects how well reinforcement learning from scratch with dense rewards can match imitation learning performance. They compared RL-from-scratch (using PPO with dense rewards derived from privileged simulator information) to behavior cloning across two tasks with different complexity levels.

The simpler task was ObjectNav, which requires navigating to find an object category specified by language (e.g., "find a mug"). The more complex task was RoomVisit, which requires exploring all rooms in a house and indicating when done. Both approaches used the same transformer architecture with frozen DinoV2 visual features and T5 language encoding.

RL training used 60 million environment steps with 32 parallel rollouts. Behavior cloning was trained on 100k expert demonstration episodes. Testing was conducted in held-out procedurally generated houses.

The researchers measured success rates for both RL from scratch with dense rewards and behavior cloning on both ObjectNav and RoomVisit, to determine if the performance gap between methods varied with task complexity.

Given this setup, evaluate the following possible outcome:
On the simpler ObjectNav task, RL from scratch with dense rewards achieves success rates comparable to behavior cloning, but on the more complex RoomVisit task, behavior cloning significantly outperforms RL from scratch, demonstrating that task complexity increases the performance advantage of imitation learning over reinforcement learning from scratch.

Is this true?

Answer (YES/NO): NO